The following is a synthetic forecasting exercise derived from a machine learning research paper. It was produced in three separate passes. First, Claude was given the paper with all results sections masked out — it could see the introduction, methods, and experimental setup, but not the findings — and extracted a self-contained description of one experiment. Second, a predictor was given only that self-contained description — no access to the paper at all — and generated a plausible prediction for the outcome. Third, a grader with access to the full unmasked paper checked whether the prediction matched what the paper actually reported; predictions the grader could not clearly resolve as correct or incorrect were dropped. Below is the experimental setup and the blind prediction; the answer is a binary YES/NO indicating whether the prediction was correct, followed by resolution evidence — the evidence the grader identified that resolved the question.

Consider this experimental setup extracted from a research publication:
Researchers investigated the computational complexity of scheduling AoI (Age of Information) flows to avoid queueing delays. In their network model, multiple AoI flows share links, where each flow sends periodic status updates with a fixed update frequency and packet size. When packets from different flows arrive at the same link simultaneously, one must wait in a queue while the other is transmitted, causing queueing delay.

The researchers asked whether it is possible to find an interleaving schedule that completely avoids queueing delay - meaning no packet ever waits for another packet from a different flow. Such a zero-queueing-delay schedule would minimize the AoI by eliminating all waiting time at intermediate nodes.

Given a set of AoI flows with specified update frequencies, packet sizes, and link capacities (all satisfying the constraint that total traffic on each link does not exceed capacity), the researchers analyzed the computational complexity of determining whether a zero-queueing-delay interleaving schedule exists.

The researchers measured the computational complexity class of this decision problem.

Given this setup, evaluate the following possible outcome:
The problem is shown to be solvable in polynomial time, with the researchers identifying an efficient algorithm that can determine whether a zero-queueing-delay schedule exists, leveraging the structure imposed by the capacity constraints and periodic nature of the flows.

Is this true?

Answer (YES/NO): NO